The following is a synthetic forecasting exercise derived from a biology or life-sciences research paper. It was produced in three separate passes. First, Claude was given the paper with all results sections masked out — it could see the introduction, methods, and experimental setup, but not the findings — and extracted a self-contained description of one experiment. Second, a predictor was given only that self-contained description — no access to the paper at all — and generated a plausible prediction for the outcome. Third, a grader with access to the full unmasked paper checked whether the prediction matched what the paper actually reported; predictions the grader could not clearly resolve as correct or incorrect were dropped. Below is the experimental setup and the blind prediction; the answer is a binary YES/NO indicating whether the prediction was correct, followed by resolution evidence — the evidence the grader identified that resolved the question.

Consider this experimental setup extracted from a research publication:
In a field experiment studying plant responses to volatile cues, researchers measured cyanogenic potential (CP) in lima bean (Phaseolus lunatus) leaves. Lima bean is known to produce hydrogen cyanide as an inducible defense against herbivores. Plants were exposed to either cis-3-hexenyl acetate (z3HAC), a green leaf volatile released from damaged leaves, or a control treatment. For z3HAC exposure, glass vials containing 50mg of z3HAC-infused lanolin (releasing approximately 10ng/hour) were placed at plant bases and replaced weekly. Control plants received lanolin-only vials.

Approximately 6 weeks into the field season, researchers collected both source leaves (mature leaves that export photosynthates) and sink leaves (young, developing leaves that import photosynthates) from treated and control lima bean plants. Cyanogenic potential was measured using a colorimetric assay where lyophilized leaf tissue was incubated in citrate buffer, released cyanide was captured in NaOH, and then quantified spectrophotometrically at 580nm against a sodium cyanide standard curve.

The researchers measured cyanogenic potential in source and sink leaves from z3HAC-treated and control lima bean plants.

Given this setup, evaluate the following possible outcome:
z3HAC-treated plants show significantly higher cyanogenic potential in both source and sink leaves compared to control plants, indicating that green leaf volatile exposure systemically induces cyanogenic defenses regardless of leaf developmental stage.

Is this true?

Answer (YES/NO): NO